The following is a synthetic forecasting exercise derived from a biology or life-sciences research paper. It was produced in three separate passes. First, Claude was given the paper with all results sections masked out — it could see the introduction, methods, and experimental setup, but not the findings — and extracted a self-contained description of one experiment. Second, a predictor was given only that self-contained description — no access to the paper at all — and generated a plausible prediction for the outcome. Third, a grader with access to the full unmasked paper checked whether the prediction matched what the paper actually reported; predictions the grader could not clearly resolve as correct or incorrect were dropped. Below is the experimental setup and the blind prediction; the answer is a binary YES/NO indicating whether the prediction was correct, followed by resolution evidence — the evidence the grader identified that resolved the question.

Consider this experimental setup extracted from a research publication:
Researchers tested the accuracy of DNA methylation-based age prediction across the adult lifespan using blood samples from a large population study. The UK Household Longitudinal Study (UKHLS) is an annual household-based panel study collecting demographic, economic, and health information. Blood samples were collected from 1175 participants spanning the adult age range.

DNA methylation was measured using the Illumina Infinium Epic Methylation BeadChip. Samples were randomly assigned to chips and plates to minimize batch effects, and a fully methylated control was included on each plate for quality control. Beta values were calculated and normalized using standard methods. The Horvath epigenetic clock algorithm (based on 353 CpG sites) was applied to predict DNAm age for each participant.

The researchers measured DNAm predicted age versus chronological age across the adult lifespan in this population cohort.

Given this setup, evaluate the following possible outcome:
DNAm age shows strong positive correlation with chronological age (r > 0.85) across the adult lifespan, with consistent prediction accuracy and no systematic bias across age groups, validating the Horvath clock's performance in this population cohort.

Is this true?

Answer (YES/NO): NO